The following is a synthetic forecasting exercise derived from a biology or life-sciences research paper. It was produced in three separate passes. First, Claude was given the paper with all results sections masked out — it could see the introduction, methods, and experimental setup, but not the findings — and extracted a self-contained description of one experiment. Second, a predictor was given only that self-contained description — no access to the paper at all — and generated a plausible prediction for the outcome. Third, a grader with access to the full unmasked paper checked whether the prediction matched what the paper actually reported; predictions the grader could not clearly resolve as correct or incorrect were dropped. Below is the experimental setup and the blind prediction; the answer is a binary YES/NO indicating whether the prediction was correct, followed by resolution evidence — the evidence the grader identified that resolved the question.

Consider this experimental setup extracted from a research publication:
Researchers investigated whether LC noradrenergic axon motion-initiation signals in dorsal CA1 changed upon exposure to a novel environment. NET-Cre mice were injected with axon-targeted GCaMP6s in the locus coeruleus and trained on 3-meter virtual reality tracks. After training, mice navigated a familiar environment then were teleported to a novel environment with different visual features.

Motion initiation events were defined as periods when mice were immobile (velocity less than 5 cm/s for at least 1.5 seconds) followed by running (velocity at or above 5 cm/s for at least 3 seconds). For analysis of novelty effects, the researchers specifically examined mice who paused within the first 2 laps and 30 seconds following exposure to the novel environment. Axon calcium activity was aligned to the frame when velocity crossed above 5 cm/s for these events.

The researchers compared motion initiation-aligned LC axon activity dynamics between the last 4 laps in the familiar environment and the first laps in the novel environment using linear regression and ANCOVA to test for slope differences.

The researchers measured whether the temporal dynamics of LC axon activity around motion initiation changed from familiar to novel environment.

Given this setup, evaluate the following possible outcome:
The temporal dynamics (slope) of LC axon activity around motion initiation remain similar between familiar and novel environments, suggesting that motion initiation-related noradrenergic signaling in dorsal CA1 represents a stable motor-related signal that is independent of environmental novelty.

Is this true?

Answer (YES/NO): NO